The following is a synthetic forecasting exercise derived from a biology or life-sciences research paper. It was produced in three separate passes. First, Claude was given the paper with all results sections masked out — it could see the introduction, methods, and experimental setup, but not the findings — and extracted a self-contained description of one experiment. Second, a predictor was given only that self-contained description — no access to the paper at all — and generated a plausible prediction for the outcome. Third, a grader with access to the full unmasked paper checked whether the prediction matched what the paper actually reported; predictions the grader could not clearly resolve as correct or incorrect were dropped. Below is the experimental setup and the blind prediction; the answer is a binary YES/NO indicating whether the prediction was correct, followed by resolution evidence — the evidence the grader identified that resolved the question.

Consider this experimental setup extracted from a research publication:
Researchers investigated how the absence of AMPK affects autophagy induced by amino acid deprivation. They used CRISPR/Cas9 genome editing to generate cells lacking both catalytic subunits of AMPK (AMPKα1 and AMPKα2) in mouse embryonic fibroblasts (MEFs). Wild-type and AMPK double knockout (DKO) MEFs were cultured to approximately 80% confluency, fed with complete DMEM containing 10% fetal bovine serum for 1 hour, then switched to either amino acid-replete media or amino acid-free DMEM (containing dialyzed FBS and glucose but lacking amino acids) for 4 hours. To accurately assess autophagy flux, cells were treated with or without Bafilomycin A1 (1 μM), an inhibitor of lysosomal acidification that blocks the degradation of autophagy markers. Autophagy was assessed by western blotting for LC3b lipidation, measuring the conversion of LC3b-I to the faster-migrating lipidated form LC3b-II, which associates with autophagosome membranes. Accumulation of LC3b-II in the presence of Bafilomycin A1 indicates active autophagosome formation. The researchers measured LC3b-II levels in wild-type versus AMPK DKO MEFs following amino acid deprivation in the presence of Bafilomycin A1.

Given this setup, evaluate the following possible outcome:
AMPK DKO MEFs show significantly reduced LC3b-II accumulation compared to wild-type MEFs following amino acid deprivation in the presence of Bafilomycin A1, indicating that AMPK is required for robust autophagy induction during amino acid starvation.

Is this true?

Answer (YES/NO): NO